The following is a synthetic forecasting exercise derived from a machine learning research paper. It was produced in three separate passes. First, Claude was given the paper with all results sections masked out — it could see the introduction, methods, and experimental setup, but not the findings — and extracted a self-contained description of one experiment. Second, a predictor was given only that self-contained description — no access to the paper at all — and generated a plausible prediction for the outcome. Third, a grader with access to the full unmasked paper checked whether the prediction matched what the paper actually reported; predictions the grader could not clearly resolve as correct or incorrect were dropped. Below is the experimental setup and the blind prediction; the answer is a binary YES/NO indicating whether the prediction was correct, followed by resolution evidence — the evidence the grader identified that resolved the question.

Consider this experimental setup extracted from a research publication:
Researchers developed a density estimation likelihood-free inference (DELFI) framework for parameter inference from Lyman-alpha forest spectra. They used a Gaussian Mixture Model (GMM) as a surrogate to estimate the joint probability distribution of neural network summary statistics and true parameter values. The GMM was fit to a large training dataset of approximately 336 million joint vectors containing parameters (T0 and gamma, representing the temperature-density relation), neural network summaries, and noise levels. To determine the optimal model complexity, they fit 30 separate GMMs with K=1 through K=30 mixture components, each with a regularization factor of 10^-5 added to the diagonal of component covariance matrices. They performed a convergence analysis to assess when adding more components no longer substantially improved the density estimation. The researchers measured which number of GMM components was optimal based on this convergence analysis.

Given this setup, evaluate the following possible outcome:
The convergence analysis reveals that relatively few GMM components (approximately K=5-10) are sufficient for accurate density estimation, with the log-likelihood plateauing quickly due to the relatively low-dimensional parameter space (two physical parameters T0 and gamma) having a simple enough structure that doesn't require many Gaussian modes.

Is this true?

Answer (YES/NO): NO